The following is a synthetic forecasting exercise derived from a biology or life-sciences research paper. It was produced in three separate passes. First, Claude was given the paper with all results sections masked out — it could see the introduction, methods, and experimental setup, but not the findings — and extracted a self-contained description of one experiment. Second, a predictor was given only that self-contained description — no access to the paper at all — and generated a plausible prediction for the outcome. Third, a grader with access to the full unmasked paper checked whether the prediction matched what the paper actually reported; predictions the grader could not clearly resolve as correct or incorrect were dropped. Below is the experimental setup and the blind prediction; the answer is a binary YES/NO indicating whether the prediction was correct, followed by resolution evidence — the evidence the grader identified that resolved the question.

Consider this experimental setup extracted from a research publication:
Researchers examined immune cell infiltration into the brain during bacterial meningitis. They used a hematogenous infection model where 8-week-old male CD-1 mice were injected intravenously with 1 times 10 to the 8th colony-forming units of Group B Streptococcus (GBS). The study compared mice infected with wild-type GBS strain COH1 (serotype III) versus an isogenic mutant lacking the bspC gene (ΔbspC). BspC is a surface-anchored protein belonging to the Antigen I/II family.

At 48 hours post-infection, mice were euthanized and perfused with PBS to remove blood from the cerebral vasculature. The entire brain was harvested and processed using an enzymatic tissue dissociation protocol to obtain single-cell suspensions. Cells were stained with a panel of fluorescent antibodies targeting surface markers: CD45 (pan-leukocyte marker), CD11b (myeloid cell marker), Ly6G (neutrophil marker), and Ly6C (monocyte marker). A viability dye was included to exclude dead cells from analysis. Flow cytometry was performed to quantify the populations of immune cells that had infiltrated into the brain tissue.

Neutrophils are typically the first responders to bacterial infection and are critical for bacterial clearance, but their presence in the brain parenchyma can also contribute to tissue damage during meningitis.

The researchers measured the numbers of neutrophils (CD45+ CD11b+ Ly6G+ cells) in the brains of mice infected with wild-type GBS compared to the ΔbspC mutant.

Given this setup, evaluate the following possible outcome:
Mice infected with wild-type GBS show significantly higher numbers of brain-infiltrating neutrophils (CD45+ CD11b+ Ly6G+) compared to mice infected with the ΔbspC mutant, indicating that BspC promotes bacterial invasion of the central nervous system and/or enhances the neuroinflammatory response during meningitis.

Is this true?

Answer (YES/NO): YES